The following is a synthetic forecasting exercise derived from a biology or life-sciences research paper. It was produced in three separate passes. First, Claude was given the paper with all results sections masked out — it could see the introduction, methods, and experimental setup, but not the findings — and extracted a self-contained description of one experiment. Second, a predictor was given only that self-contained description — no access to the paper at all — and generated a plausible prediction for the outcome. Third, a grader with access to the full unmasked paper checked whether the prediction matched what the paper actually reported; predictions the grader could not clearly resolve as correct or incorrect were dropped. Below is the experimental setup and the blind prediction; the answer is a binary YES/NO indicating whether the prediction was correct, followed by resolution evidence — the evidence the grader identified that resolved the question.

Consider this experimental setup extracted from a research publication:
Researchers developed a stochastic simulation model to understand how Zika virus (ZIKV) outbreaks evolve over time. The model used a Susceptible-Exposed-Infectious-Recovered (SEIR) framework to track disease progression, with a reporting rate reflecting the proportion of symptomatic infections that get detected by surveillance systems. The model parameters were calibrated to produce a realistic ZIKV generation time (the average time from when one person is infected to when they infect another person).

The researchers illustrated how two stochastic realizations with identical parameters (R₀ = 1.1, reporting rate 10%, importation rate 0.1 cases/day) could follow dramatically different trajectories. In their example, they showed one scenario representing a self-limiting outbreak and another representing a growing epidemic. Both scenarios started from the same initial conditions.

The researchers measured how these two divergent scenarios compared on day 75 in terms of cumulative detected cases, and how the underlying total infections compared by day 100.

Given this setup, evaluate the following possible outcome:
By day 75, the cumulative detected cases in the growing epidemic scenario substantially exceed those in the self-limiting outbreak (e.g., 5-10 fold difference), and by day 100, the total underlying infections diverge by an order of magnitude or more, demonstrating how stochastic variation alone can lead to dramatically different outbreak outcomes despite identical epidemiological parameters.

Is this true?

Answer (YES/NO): NO